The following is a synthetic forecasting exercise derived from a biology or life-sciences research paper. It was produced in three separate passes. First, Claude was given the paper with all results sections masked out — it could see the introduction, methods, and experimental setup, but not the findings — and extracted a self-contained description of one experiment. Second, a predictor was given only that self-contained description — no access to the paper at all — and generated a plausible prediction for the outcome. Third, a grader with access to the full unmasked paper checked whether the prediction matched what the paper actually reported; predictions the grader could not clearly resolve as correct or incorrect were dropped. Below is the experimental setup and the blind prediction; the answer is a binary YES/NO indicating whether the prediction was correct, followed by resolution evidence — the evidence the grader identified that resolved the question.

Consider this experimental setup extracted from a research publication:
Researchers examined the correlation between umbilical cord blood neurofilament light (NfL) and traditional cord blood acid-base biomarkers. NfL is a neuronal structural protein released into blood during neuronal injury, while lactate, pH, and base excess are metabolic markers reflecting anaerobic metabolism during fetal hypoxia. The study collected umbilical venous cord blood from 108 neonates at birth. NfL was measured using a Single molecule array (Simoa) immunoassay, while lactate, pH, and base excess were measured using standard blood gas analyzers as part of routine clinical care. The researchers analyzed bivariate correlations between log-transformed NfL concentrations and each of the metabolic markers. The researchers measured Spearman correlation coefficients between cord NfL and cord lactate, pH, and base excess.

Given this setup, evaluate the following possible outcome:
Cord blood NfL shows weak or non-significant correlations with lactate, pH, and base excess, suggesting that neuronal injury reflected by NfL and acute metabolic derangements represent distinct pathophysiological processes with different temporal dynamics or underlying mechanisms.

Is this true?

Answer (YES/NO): NO